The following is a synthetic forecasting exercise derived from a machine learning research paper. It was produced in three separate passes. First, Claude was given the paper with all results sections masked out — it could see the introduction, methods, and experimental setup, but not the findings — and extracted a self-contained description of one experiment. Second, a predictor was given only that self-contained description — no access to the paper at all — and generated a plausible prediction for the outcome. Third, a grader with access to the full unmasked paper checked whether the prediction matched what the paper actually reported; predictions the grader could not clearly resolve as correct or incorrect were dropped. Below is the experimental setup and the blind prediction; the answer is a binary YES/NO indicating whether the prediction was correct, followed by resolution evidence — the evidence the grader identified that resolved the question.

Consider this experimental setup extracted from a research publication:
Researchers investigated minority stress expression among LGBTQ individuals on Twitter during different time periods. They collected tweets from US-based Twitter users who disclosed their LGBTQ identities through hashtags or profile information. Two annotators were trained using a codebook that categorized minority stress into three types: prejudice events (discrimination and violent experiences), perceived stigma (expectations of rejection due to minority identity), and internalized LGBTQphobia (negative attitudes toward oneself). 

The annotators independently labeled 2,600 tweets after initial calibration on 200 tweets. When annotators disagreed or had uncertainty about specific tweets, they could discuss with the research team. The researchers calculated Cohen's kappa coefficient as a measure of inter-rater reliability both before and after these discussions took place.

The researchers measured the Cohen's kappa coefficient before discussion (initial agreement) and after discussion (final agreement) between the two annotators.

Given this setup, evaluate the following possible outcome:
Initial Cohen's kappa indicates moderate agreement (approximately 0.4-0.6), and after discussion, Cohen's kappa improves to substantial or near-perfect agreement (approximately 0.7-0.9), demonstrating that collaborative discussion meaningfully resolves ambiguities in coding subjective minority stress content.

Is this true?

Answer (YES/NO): YES